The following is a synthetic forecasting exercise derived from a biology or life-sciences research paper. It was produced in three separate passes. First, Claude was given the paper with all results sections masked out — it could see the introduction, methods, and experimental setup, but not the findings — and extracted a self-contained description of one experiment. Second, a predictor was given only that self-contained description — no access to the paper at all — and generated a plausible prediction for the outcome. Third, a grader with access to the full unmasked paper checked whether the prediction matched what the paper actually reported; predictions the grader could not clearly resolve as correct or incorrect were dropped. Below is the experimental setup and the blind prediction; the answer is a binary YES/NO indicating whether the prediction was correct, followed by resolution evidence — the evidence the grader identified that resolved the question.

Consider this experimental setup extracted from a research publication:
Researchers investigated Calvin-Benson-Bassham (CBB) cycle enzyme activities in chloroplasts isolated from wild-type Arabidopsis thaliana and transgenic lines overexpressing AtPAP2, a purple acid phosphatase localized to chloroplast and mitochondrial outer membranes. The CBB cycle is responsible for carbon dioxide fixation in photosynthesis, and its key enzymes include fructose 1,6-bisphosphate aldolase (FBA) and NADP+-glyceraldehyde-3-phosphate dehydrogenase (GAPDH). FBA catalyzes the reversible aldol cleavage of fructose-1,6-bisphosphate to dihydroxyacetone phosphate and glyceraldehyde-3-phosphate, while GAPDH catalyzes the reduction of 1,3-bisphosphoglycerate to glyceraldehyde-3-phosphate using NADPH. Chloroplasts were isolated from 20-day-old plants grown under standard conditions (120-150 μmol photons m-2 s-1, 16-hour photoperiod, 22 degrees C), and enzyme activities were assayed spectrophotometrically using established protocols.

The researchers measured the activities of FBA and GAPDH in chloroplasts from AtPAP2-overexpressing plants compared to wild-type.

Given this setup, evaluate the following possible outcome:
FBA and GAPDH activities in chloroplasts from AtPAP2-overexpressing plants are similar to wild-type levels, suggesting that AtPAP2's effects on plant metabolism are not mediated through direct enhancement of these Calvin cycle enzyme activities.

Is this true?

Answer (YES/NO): NO